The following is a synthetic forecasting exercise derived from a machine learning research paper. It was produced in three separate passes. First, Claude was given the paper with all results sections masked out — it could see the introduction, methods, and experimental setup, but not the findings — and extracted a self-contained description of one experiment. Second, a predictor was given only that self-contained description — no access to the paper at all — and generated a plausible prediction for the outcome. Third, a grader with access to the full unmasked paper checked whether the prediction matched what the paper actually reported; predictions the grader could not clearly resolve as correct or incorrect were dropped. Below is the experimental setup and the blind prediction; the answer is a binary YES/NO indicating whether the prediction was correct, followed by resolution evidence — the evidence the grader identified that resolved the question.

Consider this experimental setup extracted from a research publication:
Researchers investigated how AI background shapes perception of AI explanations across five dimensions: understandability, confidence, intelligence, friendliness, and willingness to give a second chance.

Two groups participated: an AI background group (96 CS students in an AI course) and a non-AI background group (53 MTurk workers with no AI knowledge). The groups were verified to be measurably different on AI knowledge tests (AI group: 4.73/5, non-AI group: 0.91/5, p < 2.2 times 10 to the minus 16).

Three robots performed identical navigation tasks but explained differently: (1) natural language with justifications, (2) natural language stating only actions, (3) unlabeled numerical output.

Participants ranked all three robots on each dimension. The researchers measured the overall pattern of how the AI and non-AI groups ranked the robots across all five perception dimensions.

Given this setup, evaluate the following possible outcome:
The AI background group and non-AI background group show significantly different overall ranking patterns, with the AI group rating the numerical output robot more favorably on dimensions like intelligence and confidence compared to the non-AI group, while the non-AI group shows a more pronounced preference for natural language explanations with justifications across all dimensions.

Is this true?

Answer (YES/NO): NO